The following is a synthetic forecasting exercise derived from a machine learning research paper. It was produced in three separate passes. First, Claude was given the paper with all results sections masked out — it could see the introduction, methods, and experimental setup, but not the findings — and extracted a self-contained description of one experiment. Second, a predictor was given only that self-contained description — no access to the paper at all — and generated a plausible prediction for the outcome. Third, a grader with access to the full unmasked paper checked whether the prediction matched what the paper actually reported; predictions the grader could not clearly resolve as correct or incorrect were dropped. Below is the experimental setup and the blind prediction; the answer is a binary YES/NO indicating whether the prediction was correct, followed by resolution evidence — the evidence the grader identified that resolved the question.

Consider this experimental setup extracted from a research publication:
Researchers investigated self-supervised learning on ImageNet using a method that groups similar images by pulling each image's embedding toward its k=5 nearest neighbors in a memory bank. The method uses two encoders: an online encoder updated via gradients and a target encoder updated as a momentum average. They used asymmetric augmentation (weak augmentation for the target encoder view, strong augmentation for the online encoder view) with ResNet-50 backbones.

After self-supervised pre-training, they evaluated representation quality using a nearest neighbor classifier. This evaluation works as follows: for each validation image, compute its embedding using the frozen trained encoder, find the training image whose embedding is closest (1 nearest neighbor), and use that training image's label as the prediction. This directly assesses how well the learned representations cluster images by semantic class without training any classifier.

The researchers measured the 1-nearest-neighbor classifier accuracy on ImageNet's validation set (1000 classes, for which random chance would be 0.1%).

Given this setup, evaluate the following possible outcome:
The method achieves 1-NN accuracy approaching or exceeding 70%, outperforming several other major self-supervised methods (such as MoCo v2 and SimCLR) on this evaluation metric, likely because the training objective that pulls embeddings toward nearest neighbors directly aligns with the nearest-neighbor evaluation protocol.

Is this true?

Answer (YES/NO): NO